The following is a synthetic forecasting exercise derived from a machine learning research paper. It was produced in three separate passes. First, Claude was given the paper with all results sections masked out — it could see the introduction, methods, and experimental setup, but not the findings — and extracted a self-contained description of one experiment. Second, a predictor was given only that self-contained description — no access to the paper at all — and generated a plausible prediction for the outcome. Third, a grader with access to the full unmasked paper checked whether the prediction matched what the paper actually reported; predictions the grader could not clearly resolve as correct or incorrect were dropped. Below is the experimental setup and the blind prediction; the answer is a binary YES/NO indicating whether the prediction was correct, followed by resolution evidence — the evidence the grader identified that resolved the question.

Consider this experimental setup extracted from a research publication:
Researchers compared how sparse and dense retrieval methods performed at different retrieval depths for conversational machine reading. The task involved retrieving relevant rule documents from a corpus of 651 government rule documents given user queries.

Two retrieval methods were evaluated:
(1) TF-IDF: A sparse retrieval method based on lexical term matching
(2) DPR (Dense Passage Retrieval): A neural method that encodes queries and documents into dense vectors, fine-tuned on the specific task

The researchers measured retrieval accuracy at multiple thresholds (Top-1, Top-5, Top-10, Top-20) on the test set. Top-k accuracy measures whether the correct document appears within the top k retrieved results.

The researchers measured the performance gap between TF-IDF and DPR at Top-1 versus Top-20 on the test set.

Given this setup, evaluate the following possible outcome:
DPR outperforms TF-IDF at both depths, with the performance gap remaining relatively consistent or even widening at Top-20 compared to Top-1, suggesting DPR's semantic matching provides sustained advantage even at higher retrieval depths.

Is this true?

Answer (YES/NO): NO